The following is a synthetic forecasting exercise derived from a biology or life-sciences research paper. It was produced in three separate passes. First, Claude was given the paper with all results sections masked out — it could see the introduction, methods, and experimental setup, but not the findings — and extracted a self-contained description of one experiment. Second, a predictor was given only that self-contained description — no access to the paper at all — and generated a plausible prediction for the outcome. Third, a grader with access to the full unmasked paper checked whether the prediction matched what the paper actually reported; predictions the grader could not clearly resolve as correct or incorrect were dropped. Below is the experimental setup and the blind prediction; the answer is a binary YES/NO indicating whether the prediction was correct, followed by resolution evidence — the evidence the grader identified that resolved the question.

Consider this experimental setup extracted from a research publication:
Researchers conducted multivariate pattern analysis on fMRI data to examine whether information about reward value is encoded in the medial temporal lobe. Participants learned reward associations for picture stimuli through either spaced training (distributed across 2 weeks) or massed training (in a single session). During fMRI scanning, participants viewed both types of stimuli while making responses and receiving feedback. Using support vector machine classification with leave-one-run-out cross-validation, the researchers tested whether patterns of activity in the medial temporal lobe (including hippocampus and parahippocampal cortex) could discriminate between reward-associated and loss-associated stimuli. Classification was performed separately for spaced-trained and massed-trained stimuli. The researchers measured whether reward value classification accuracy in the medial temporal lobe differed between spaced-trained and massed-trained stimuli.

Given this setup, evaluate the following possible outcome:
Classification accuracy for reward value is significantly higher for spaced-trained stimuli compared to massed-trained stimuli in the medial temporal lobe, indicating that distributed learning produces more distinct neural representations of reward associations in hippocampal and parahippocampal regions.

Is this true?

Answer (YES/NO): YES